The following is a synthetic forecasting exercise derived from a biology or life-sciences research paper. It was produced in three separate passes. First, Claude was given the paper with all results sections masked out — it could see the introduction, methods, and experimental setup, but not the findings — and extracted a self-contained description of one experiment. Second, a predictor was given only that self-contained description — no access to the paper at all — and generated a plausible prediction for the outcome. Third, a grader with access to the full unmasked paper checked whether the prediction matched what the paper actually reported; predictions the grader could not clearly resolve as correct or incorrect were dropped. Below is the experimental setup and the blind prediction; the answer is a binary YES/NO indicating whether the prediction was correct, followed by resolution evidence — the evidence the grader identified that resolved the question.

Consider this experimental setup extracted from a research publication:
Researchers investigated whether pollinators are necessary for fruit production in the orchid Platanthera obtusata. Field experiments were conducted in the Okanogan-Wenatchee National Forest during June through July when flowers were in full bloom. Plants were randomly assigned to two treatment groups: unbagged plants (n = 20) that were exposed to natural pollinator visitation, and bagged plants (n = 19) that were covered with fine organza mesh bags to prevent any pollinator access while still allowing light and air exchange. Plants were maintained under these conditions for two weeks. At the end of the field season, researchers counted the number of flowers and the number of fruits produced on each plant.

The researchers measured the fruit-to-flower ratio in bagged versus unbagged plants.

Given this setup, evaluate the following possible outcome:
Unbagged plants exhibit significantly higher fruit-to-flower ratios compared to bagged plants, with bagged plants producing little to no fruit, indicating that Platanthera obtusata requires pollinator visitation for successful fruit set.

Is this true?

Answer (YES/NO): YES